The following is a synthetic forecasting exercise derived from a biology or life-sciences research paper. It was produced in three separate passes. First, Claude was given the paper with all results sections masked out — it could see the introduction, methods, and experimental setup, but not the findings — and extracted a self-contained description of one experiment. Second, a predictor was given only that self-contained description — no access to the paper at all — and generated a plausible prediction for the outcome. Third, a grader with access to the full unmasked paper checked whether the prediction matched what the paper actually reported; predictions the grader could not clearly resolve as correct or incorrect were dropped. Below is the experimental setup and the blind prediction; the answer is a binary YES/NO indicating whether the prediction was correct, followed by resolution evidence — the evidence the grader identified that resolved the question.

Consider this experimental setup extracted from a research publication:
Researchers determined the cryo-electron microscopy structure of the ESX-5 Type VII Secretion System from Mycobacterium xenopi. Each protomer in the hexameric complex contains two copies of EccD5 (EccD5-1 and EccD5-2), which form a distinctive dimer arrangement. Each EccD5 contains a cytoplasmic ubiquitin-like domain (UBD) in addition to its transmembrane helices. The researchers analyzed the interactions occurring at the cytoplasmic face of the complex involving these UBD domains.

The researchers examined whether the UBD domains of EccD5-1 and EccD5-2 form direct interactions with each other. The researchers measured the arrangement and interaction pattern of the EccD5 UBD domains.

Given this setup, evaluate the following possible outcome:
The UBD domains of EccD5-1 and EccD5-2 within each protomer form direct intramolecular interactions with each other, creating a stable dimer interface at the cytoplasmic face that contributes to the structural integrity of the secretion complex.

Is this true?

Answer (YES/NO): YES